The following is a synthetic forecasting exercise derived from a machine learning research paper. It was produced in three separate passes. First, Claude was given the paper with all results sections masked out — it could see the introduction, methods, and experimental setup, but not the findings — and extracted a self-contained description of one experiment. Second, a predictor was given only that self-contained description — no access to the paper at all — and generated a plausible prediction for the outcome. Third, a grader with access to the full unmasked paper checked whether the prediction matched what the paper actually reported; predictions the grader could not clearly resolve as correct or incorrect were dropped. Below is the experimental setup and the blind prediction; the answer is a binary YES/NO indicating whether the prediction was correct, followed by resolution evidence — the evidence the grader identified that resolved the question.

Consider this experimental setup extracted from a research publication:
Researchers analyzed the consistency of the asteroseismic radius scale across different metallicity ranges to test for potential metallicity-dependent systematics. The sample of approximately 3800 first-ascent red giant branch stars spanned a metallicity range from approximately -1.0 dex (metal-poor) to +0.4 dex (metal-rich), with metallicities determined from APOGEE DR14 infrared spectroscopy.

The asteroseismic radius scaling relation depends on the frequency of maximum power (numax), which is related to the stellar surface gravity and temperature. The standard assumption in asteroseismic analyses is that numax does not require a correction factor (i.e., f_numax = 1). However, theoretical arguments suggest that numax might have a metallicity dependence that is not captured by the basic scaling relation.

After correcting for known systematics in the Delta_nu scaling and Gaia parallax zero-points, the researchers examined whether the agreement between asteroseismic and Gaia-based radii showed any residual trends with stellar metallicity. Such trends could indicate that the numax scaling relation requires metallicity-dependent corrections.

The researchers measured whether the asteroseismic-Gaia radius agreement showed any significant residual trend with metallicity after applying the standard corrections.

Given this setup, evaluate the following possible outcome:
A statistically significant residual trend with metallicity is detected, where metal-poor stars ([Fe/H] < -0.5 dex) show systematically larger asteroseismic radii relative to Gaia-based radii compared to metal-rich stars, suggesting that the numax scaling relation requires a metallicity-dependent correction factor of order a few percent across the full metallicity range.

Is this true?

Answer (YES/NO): NO